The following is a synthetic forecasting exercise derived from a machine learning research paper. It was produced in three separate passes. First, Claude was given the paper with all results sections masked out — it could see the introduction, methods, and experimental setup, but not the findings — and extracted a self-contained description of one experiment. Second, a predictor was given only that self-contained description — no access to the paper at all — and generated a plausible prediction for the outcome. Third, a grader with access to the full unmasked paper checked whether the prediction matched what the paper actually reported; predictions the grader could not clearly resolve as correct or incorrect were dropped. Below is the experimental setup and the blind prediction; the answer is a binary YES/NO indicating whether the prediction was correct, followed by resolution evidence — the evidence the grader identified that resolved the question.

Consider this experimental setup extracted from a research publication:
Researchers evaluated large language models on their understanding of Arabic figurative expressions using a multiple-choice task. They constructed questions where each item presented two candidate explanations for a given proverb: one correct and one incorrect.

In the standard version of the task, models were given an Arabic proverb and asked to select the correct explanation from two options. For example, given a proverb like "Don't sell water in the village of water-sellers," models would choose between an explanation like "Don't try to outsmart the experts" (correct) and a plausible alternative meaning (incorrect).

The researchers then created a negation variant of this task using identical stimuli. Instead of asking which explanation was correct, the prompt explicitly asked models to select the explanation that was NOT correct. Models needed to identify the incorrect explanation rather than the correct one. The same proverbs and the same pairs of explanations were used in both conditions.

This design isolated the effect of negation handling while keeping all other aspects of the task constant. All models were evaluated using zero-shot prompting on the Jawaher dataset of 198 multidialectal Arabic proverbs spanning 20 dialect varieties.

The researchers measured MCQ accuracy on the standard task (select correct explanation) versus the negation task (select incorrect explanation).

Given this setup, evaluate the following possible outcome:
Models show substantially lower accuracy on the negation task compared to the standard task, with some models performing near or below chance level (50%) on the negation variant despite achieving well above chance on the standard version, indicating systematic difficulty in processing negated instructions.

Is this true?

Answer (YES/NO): NO